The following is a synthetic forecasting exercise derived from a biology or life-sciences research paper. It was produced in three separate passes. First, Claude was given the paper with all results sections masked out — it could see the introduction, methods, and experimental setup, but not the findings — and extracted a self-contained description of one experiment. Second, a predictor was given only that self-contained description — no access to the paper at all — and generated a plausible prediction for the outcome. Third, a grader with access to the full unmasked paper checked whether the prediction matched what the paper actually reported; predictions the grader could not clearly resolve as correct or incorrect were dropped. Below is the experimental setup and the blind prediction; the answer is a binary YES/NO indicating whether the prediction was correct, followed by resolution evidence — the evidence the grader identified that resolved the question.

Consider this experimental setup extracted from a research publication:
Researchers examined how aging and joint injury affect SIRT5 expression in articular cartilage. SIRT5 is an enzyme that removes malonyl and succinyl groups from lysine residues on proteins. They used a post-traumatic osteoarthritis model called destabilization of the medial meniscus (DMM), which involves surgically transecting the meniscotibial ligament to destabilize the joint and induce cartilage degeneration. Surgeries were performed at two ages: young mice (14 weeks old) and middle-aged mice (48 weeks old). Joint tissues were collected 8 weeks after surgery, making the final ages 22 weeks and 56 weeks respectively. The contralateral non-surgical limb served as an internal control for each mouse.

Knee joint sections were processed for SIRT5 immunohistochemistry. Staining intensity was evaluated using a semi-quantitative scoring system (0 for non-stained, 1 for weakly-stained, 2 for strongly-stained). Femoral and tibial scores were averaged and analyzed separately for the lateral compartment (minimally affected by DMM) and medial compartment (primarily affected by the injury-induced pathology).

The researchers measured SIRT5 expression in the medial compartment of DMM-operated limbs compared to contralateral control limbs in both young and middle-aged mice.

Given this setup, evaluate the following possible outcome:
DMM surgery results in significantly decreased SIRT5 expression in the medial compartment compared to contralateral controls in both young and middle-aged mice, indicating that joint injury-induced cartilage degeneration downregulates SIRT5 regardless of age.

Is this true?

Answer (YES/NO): NO